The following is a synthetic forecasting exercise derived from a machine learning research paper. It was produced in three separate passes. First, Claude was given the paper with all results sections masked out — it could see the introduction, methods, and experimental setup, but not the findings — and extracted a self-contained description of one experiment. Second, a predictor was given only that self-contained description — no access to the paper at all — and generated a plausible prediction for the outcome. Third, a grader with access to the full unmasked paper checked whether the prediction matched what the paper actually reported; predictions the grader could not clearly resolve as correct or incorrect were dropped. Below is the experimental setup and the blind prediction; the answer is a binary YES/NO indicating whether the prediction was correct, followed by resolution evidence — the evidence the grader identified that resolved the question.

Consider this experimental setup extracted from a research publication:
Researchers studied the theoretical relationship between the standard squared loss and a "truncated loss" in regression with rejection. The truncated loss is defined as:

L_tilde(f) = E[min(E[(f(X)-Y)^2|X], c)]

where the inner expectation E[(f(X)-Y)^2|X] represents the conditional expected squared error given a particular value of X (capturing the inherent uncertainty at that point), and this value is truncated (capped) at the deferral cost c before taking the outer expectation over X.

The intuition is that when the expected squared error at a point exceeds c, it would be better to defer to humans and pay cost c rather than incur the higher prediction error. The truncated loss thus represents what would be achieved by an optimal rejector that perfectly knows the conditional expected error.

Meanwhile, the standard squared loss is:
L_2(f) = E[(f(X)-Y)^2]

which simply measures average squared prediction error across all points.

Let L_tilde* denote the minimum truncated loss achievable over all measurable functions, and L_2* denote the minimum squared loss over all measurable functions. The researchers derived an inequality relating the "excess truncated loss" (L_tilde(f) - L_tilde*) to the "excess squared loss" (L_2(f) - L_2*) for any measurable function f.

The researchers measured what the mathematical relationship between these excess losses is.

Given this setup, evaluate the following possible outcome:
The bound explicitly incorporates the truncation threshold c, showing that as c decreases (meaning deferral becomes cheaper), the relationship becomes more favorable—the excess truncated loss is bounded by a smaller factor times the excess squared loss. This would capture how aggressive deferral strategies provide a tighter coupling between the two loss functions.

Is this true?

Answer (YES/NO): NO